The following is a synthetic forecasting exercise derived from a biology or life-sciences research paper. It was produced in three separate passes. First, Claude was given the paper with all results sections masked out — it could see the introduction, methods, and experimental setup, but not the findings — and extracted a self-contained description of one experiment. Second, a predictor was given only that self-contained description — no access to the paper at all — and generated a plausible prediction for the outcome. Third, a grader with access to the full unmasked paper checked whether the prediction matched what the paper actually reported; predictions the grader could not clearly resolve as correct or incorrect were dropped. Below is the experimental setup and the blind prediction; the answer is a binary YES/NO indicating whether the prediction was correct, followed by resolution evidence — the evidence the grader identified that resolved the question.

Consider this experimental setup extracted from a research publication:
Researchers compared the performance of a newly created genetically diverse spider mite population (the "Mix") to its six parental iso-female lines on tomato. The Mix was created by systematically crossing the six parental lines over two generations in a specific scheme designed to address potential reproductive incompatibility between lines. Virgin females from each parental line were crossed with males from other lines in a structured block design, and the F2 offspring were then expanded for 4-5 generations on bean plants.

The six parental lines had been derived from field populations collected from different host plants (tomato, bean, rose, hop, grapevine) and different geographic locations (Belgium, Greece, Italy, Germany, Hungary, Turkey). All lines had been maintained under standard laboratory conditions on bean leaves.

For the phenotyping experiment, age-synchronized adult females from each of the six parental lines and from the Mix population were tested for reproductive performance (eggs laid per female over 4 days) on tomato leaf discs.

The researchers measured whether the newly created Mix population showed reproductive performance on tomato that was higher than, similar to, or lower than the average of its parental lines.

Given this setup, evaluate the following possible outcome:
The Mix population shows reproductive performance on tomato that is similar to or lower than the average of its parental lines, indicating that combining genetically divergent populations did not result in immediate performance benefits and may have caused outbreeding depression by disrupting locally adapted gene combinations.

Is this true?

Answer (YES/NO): NO